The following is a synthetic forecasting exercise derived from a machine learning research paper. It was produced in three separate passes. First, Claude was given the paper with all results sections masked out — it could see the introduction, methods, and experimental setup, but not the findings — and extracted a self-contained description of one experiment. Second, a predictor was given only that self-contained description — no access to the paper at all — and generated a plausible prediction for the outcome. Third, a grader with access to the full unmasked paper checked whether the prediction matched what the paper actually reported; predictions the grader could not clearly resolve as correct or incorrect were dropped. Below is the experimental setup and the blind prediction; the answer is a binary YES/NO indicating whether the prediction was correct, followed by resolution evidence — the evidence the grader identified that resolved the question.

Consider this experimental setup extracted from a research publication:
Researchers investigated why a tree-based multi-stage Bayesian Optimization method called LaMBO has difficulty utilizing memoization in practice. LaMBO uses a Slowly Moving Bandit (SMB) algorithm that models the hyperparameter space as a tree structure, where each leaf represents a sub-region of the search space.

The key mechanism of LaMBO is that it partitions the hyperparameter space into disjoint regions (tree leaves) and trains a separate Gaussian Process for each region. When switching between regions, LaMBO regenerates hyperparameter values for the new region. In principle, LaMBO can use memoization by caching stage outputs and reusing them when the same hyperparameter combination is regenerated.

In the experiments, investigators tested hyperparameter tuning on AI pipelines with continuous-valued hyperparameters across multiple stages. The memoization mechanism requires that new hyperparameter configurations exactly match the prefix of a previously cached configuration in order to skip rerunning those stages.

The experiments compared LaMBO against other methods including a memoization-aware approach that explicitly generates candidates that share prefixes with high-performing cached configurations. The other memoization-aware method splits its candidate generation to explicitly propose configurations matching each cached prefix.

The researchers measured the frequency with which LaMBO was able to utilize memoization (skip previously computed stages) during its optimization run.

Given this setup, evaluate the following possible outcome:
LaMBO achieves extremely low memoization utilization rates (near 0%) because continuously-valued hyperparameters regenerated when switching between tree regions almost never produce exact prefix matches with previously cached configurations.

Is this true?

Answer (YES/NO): YES